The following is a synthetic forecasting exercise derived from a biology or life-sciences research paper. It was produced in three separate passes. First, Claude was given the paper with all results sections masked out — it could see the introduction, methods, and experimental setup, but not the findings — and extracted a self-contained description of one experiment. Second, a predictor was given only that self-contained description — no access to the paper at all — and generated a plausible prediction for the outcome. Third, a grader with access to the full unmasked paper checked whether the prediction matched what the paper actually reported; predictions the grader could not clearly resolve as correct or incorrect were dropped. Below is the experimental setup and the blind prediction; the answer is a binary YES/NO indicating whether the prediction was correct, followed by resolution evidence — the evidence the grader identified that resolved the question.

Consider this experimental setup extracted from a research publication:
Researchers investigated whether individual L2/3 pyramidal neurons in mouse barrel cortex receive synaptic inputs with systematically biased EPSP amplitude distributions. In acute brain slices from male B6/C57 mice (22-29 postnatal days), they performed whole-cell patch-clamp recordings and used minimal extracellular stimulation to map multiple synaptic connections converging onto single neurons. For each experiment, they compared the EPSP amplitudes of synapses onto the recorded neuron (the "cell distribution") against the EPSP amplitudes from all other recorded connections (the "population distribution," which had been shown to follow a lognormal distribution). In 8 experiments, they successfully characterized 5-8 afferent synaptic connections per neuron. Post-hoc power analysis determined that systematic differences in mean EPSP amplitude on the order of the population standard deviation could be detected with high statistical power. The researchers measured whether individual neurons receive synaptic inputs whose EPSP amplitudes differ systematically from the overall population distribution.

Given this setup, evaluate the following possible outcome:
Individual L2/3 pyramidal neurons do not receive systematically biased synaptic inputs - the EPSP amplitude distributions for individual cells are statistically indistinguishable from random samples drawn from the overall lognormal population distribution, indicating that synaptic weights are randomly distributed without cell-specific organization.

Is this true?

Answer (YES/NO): YES